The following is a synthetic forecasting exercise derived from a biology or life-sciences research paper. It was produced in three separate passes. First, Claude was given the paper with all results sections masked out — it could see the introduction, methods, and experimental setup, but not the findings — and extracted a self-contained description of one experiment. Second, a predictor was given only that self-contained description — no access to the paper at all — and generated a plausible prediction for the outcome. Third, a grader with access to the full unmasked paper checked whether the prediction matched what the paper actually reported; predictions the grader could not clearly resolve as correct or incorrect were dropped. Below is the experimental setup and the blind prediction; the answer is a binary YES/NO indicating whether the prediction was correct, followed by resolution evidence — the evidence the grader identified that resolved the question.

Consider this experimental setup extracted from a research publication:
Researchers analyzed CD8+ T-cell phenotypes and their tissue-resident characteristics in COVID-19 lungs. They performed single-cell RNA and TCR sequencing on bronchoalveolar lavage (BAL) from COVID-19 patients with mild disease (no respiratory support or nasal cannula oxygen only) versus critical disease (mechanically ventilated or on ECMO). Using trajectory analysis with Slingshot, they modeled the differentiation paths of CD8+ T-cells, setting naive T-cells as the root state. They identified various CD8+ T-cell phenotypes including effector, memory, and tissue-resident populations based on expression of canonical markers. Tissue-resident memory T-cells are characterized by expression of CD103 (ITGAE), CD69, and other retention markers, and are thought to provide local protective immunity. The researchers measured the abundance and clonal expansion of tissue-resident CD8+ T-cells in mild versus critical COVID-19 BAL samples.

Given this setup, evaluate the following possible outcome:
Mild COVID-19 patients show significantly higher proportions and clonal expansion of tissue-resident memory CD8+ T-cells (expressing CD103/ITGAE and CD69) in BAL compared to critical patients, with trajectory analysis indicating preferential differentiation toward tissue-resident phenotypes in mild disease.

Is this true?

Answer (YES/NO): YES